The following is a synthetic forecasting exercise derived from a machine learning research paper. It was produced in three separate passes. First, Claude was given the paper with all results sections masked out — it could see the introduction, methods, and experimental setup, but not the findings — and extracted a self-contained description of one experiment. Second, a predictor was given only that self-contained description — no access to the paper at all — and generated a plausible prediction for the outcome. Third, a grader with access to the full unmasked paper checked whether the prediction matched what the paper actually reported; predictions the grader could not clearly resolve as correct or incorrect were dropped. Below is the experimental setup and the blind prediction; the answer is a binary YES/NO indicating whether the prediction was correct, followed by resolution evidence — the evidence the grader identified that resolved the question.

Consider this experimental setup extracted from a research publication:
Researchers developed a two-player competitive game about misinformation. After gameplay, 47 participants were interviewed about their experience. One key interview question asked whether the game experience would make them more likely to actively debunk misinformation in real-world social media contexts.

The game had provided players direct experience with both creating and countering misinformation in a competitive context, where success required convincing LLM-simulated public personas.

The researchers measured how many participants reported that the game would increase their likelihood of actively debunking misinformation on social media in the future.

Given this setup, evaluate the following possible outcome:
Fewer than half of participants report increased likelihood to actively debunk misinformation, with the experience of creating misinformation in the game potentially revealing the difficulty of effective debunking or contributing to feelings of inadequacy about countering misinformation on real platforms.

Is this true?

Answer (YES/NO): NO